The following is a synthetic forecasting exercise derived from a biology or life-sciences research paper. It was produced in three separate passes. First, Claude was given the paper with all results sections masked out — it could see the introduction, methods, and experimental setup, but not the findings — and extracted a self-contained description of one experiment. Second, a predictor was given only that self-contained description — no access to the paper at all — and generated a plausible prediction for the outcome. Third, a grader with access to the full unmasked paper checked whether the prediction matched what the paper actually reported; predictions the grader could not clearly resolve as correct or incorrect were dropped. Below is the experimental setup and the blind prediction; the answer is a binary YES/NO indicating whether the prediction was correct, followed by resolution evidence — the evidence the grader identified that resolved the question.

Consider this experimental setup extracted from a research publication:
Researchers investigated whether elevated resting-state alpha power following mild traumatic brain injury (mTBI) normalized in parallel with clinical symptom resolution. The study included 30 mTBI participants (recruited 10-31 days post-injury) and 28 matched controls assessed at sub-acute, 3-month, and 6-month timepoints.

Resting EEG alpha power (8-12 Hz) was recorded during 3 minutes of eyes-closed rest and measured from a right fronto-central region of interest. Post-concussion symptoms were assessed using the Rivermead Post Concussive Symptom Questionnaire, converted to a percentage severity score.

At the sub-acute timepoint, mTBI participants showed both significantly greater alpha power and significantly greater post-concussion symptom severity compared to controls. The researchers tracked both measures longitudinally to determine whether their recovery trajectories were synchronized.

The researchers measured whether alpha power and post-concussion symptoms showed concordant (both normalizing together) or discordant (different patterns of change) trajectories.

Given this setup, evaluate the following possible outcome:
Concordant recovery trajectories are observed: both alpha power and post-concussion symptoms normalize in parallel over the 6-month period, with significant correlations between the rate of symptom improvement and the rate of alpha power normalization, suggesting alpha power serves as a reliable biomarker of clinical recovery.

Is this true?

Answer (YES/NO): NO